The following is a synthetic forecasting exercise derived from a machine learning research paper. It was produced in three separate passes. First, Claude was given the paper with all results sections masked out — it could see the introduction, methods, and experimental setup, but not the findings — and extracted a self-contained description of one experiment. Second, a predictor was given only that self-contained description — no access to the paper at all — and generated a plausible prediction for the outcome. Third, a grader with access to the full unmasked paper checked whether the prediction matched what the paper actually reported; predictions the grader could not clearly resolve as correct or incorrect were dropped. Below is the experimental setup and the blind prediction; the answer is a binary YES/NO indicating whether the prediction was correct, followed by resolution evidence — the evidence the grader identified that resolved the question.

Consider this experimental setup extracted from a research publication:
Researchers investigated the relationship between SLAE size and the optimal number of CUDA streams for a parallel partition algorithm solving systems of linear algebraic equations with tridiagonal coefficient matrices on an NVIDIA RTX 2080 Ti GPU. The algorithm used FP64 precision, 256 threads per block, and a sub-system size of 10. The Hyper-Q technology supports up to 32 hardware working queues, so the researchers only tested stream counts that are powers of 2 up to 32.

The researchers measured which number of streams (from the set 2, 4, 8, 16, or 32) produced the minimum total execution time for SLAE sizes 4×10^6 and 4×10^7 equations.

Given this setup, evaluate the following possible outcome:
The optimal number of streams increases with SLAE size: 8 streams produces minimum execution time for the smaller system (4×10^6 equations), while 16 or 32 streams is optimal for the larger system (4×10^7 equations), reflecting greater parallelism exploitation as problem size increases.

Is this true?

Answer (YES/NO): NO